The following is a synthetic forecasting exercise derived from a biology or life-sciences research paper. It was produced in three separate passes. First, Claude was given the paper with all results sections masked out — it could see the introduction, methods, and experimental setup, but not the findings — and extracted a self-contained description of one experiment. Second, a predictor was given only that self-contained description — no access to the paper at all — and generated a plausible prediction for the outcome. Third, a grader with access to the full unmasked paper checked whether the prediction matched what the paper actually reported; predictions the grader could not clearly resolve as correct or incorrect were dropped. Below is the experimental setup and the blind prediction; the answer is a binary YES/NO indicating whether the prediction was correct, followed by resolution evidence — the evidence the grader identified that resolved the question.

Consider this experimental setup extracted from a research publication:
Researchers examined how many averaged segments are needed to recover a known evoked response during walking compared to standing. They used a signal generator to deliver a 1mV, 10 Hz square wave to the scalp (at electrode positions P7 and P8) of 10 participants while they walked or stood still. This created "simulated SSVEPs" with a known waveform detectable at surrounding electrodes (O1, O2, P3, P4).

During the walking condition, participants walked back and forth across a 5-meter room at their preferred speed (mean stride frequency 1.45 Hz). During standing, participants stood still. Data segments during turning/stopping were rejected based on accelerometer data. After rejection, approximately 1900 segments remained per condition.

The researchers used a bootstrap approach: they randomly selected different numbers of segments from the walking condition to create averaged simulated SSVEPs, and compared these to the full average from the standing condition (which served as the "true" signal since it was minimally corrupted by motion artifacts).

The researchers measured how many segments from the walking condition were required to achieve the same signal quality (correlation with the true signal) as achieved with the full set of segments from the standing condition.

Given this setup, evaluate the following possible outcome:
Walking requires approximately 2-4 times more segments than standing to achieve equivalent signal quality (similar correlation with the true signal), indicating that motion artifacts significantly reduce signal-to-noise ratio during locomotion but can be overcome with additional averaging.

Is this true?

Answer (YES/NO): NO